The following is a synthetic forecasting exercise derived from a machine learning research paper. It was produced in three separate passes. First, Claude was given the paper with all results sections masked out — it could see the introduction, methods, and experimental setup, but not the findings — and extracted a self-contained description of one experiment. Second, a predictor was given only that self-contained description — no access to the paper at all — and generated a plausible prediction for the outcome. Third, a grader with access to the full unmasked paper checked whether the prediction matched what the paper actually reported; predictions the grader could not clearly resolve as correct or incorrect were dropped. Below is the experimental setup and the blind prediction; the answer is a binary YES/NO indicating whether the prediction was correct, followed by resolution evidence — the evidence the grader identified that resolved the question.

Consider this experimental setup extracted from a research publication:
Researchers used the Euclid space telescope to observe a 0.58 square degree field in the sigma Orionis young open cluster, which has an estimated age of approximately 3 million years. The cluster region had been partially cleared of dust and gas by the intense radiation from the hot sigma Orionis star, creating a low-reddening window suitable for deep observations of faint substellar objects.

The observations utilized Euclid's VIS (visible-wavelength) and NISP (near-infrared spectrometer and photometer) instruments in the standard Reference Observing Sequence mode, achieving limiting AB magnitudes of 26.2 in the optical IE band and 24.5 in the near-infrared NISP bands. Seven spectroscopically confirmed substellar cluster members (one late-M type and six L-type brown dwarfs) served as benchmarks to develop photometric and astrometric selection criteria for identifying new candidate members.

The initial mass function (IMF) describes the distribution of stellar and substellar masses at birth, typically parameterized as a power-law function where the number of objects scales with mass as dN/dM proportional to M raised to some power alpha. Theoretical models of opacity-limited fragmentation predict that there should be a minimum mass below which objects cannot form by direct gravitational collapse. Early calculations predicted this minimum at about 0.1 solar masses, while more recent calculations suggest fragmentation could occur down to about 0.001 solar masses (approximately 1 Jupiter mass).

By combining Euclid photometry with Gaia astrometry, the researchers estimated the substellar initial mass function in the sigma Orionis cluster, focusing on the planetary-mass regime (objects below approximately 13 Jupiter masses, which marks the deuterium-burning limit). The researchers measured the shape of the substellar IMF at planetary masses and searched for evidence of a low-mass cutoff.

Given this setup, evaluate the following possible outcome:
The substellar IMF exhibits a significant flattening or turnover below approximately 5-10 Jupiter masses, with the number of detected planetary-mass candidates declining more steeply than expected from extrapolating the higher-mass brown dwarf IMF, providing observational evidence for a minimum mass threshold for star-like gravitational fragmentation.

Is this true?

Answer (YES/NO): NO